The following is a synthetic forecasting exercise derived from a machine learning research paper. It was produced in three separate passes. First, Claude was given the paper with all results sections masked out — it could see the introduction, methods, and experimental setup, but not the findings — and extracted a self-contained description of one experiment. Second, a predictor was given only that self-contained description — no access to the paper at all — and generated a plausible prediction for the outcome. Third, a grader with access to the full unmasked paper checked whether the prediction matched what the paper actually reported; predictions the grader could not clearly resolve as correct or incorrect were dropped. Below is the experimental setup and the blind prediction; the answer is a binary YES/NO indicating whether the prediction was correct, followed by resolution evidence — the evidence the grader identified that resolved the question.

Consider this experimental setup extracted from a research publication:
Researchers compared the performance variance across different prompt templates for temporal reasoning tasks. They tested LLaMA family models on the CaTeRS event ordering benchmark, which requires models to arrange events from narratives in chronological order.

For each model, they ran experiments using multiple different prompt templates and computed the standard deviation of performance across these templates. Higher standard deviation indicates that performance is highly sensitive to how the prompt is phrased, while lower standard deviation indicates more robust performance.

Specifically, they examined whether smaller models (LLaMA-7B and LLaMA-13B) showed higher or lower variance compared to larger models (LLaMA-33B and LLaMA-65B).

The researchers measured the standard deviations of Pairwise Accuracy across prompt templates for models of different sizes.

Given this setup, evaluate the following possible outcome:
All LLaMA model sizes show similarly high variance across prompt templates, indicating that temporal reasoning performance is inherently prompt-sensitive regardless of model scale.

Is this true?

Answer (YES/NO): NO